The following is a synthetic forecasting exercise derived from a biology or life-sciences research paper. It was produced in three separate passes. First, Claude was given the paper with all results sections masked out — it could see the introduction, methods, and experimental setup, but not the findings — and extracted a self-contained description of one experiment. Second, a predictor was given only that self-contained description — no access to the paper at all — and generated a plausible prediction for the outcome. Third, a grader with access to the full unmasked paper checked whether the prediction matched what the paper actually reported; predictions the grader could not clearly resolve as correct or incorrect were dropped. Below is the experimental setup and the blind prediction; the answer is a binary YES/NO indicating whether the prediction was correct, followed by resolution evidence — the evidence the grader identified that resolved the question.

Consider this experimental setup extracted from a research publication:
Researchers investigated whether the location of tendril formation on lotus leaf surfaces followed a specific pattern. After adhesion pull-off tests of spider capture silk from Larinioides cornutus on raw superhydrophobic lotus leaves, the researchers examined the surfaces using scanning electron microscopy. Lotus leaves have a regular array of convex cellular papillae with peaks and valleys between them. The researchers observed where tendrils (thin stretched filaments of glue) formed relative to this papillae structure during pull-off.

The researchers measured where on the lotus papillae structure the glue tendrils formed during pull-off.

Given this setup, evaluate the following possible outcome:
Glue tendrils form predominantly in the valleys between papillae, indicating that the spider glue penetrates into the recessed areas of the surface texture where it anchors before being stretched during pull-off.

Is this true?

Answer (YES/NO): NO